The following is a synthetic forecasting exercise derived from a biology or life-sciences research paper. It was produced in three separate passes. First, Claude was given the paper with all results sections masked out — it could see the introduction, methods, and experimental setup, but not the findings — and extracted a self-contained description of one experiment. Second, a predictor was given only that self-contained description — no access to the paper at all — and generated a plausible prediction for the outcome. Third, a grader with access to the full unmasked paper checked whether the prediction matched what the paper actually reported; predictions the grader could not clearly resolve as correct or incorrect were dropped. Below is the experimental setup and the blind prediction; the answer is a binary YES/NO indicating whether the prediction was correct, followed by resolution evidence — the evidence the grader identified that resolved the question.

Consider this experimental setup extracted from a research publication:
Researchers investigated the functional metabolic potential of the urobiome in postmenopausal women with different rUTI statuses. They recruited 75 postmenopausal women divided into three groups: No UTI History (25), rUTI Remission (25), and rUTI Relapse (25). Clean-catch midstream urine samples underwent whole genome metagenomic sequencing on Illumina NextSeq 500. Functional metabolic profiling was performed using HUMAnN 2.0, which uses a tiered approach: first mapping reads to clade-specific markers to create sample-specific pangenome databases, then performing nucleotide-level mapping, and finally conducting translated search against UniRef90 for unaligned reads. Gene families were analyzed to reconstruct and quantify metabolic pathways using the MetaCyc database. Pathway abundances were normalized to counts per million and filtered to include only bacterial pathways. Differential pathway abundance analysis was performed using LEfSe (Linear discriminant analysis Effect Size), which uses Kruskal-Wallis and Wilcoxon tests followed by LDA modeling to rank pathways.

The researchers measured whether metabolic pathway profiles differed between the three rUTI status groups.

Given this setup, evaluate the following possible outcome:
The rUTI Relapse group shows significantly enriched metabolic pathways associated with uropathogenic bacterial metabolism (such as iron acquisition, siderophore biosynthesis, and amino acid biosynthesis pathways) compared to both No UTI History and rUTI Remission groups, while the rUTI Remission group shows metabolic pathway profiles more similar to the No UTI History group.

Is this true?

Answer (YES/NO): NO